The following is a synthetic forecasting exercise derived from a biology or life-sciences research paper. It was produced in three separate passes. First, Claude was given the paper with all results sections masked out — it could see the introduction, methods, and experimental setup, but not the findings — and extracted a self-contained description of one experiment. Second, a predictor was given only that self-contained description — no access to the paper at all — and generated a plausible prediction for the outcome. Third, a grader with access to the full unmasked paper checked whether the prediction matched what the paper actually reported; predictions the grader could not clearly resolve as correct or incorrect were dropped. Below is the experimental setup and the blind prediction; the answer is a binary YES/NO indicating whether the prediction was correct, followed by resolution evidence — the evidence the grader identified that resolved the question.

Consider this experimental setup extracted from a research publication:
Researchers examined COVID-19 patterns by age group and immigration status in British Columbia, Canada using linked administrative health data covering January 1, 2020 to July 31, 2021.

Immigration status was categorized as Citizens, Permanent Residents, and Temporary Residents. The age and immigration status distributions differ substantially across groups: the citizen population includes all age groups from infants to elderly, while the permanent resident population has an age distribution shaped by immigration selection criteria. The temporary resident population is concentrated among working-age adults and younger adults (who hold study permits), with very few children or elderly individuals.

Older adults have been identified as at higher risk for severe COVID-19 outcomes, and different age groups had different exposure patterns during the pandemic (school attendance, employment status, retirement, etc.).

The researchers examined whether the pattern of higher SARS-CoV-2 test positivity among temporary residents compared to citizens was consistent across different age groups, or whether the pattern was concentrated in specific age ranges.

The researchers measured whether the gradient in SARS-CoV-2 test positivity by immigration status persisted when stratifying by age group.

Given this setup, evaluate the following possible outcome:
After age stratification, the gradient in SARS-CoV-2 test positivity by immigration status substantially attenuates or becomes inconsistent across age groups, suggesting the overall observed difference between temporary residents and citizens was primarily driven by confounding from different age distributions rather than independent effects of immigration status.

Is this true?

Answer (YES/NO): NO